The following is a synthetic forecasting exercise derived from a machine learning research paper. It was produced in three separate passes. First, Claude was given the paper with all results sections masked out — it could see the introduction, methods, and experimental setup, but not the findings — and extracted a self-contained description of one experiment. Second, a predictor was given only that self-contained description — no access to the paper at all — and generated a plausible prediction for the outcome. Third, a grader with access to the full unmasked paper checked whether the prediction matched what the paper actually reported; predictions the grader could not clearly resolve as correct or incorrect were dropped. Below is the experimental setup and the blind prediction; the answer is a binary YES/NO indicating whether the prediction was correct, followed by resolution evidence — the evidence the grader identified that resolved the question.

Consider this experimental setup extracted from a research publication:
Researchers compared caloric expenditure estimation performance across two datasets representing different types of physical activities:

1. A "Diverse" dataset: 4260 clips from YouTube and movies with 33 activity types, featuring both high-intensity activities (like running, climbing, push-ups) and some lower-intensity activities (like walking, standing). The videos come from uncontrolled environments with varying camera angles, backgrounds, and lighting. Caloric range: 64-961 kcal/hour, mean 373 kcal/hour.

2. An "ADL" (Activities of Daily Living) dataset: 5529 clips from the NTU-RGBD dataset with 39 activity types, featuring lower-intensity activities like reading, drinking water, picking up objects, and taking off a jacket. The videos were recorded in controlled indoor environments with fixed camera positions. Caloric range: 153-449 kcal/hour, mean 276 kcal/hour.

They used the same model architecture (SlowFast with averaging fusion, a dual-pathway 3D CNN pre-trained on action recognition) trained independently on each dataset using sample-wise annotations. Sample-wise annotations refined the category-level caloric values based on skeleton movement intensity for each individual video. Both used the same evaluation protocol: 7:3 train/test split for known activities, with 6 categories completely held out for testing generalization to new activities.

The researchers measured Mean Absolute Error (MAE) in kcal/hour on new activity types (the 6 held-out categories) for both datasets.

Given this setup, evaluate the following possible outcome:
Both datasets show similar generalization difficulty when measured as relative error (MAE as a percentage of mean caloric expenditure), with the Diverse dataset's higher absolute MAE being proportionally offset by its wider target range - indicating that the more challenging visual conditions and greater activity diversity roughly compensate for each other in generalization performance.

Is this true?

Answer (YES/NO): NO